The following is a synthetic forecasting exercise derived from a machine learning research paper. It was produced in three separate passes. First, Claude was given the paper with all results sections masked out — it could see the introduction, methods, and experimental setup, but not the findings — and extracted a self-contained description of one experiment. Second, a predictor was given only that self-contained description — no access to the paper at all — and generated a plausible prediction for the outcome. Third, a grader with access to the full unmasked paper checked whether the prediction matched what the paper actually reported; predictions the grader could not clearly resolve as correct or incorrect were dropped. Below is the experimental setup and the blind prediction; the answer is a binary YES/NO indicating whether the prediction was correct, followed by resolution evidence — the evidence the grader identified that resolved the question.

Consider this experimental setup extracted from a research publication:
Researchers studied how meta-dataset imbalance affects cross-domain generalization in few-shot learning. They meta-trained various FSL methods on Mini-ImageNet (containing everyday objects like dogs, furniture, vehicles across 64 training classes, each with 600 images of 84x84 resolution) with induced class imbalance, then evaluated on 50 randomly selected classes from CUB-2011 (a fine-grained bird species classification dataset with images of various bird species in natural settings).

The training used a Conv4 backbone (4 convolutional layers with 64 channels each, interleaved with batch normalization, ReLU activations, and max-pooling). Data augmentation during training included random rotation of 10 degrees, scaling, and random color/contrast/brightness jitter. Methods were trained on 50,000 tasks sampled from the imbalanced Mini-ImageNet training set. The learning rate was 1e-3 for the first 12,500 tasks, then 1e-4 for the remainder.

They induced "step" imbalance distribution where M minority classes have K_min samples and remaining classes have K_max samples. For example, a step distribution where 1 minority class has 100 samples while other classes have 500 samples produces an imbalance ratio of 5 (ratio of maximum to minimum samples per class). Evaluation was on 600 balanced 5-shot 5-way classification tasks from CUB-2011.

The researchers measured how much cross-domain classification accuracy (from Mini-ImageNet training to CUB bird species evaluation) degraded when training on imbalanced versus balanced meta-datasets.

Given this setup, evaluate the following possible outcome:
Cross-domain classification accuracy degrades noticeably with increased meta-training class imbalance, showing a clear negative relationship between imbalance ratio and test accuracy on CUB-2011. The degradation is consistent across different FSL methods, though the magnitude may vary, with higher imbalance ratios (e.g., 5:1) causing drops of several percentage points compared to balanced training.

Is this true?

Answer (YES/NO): NO